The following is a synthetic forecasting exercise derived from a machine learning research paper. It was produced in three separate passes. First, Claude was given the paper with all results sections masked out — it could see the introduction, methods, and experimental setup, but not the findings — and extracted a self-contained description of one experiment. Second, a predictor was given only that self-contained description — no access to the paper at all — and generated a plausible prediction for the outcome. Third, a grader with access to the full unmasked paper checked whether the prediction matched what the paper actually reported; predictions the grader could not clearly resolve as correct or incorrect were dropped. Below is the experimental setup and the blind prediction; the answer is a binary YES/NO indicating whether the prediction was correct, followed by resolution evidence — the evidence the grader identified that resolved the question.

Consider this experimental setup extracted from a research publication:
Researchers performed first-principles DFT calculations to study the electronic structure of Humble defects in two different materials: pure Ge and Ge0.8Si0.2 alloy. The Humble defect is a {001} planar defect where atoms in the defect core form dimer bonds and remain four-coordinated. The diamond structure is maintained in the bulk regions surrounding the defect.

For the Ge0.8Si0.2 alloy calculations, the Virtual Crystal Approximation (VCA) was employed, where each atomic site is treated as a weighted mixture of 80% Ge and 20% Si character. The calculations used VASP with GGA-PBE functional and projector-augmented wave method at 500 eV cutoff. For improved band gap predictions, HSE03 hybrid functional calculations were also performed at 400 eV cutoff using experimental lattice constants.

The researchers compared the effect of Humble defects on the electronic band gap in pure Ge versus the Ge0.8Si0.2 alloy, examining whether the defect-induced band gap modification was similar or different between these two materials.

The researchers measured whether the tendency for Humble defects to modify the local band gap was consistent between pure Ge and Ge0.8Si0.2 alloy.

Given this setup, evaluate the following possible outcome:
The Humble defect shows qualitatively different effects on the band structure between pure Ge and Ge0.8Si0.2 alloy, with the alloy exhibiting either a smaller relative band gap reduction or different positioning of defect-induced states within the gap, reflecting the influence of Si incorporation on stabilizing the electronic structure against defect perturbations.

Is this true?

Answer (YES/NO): NO